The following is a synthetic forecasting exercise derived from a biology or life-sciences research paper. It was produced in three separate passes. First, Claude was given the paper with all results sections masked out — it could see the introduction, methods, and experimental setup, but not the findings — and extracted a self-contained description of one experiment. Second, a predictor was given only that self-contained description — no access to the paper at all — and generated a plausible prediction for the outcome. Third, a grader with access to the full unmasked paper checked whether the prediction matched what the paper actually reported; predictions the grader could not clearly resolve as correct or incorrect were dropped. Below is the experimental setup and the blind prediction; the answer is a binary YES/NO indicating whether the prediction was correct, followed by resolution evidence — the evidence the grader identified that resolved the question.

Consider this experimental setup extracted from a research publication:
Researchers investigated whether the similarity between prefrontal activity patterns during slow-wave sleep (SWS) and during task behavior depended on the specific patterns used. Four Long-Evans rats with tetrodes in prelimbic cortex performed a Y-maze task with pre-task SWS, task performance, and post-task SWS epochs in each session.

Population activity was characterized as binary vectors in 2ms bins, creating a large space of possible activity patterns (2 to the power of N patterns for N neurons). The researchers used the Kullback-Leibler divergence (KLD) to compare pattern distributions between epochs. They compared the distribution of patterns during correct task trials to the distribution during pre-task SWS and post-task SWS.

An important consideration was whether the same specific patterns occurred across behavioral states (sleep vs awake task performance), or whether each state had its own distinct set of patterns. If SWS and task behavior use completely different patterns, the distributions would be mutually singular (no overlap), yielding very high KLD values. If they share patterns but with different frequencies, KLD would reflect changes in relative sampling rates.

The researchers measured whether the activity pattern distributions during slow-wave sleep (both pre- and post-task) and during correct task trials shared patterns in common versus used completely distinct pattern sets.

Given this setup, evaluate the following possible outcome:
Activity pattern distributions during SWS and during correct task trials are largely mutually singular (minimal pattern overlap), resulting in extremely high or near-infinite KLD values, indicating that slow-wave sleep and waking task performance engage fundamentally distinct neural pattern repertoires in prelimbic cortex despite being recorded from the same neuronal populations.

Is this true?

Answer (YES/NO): NO